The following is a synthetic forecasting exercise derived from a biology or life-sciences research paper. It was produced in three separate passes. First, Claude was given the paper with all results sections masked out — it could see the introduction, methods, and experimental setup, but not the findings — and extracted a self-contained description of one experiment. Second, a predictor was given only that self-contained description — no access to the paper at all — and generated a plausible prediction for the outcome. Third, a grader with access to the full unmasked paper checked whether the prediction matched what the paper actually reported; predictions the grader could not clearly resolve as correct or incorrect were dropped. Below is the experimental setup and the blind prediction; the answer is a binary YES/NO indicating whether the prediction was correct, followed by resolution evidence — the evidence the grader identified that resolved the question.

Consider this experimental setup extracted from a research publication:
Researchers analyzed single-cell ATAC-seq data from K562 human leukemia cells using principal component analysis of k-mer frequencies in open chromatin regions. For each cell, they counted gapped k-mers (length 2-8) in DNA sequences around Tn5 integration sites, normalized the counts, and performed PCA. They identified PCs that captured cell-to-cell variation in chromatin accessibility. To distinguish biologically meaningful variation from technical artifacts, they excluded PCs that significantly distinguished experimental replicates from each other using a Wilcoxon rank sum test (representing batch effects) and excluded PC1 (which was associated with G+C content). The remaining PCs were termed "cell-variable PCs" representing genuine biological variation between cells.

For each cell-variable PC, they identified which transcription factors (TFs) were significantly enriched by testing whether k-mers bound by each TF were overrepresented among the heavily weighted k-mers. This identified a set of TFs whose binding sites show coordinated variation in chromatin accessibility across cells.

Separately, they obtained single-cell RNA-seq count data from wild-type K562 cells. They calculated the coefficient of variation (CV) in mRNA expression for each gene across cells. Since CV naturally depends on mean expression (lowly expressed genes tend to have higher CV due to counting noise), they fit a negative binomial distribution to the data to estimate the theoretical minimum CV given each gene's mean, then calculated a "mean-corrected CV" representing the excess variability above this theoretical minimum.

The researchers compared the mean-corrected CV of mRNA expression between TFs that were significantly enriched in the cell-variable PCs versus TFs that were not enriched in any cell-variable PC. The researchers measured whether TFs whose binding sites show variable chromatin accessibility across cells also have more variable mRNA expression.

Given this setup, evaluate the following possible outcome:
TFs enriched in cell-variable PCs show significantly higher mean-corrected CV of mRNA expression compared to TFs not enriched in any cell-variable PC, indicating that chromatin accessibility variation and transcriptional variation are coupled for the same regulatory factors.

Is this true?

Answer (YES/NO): NO